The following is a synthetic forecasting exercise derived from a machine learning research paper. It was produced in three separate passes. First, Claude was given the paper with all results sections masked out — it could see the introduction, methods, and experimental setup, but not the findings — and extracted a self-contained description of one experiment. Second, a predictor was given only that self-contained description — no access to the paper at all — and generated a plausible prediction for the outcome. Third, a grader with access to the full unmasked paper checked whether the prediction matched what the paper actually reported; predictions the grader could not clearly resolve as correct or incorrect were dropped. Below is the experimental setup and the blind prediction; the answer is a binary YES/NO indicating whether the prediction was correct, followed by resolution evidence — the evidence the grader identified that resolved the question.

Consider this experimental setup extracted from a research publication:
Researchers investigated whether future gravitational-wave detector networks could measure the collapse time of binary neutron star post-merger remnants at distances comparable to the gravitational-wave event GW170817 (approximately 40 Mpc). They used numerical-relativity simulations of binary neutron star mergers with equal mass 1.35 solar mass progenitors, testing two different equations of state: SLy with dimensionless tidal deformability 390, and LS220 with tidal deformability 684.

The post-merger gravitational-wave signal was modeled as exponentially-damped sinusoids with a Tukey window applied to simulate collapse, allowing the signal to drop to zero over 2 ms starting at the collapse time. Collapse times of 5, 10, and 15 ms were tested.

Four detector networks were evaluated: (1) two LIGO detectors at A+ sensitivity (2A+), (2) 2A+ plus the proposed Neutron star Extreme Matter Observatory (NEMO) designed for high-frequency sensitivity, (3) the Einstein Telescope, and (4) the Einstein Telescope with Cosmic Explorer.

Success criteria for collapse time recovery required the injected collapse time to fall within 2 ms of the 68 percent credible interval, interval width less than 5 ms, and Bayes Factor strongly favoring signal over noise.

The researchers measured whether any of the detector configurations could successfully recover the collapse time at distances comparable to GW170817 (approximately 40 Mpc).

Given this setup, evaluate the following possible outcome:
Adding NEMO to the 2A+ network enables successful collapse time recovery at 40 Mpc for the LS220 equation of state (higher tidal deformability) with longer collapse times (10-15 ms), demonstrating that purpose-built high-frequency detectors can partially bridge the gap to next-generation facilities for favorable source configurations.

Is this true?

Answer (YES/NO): NO